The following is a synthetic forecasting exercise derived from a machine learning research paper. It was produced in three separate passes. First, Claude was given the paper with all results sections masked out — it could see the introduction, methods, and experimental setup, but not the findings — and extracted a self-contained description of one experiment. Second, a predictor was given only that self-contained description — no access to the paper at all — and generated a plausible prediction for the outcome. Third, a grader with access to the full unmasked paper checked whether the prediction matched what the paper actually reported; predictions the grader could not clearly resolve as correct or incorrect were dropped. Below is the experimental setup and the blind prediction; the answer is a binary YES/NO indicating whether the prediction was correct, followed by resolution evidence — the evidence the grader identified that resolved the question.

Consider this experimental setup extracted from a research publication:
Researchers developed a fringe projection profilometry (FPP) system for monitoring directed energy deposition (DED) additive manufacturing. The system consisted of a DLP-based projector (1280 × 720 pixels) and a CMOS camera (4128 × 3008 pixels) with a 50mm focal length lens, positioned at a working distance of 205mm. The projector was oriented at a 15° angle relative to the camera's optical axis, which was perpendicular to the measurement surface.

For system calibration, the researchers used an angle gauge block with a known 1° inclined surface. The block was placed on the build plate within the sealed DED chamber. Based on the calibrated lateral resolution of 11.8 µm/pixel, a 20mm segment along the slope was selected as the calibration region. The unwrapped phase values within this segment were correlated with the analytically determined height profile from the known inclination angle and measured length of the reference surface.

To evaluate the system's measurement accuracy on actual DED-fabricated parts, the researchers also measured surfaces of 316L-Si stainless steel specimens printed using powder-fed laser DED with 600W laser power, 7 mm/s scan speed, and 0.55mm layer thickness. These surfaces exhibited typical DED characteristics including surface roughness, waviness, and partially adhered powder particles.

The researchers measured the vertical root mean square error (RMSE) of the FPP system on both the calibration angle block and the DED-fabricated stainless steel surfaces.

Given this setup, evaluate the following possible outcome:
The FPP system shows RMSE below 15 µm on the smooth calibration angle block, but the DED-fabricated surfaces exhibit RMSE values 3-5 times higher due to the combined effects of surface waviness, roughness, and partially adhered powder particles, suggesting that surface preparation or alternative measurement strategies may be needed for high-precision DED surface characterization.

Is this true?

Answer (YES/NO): NO